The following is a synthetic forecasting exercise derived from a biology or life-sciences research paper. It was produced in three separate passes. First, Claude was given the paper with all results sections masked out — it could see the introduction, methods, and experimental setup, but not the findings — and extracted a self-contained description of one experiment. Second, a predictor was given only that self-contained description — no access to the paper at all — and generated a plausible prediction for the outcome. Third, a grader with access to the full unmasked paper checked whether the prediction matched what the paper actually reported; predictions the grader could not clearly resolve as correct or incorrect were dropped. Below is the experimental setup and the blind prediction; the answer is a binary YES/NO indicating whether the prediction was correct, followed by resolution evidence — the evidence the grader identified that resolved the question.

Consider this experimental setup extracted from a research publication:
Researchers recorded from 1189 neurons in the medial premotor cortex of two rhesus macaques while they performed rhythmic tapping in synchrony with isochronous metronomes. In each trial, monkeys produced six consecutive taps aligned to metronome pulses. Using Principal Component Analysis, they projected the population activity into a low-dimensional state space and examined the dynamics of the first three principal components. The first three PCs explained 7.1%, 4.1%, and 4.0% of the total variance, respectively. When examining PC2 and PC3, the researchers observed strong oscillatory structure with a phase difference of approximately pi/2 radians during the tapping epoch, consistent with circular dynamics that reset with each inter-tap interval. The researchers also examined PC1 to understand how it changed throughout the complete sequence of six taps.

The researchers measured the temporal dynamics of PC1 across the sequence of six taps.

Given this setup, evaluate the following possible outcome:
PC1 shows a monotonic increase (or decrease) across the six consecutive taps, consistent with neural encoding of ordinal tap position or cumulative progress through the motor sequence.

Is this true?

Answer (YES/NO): NO